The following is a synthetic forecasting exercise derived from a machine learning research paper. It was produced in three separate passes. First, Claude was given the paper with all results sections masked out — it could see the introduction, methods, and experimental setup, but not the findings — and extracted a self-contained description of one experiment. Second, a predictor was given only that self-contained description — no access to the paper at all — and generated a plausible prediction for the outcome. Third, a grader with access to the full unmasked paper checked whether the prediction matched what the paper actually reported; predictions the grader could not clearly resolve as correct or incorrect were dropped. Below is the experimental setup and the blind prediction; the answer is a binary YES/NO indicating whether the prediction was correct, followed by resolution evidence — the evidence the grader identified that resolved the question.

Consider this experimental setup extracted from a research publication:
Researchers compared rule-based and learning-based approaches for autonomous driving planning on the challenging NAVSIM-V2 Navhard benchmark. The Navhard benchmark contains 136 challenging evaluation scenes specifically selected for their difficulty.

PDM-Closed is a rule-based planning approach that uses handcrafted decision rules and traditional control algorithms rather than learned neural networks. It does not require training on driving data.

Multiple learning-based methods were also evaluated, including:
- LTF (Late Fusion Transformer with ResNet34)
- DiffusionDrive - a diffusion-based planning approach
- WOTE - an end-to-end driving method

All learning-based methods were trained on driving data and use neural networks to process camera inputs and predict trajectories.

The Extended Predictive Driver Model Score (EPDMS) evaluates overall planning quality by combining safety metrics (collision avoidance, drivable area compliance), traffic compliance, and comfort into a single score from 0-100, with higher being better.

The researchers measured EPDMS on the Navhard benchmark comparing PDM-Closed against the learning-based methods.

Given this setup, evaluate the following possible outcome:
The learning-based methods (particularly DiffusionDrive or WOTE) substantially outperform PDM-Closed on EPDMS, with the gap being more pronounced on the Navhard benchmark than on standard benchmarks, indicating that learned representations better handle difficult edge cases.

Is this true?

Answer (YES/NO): NO